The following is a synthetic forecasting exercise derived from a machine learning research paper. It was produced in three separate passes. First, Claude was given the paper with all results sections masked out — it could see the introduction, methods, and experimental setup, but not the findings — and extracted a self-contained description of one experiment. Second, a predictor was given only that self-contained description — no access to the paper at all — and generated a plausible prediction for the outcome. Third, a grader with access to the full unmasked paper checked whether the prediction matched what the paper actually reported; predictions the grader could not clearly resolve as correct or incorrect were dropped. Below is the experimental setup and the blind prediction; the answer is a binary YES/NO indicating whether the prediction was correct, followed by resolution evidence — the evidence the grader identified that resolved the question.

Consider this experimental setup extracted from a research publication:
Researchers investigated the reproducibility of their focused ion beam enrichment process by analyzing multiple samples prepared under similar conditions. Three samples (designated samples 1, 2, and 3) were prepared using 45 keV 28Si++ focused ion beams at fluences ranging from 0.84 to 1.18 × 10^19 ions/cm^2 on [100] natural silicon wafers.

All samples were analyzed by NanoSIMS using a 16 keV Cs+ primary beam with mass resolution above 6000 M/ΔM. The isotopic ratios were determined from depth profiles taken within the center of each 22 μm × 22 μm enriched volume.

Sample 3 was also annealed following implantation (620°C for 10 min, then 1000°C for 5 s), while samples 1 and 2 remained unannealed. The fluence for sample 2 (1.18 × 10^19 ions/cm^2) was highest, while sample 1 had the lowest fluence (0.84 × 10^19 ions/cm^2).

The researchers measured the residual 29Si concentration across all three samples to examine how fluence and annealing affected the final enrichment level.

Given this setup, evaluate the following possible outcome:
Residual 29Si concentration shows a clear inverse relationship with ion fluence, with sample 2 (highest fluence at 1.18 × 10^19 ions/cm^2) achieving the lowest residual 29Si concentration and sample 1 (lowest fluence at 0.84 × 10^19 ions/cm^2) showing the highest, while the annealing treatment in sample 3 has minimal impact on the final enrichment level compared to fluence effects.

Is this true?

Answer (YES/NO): NO